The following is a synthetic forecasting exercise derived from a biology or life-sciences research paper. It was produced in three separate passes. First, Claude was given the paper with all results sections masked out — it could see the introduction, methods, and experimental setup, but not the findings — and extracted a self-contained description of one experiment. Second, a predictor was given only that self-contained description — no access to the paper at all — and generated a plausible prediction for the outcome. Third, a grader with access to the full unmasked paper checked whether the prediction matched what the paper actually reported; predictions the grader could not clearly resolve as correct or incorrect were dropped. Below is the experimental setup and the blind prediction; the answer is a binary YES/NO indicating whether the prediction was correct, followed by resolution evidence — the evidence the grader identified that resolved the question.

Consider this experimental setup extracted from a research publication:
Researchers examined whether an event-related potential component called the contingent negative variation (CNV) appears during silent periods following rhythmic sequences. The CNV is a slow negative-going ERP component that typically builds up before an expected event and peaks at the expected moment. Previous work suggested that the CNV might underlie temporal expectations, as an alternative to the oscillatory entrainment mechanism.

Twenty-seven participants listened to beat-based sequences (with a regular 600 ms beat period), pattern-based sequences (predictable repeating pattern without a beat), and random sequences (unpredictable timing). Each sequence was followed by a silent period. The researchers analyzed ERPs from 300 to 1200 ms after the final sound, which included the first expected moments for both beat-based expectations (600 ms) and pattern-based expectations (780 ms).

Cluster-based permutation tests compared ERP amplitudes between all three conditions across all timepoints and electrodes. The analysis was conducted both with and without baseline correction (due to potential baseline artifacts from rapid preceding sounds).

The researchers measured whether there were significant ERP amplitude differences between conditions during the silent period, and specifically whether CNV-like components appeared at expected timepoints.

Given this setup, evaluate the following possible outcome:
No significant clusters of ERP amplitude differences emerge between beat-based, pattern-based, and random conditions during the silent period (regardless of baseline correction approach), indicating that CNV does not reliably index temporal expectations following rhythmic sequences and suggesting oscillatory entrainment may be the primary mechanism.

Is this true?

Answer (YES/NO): NO